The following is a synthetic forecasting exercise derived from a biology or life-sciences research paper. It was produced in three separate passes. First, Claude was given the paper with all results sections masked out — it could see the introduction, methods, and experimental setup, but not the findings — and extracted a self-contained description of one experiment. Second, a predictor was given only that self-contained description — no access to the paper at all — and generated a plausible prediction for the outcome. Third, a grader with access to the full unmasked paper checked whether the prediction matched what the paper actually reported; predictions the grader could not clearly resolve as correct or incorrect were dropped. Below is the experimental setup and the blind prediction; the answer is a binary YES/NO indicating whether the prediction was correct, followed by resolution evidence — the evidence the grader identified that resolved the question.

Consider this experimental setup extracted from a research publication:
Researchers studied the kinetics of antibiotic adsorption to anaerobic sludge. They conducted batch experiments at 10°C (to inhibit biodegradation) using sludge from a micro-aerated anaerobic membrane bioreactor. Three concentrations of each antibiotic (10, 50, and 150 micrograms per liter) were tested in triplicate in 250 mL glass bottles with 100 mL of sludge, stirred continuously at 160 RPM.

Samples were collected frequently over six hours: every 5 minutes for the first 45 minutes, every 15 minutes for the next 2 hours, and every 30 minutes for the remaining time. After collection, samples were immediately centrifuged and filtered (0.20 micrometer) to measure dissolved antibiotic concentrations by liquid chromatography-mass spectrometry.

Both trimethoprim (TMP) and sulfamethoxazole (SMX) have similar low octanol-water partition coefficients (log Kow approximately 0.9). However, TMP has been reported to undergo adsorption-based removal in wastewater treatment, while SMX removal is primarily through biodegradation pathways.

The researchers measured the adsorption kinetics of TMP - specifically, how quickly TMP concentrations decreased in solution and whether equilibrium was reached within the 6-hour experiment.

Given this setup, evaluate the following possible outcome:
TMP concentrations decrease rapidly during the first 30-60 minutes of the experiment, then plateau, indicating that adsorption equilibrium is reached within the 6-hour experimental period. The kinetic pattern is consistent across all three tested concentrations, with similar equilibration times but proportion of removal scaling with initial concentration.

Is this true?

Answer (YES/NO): NO